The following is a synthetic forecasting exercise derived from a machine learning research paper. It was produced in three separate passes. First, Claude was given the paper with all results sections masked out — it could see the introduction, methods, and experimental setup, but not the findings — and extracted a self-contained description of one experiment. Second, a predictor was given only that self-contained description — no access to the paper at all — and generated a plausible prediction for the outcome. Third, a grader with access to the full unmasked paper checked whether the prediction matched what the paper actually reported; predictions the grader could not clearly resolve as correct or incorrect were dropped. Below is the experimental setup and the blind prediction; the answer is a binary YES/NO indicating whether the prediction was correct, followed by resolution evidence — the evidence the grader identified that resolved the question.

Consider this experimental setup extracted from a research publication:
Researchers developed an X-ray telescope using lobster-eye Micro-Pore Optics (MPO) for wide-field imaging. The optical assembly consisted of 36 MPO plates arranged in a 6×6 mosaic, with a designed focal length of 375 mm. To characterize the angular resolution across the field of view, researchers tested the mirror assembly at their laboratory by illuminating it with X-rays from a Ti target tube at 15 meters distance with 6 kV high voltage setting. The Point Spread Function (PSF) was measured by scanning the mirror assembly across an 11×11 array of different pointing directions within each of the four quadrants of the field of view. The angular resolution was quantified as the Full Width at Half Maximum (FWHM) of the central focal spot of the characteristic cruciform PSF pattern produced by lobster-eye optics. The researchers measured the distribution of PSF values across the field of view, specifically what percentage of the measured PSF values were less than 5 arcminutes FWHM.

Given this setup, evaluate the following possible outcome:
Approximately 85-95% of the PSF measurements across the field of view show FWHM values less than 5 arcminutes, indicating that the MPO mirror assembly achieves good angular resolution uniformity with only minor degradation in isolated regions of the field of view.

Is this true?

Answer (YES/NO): YES